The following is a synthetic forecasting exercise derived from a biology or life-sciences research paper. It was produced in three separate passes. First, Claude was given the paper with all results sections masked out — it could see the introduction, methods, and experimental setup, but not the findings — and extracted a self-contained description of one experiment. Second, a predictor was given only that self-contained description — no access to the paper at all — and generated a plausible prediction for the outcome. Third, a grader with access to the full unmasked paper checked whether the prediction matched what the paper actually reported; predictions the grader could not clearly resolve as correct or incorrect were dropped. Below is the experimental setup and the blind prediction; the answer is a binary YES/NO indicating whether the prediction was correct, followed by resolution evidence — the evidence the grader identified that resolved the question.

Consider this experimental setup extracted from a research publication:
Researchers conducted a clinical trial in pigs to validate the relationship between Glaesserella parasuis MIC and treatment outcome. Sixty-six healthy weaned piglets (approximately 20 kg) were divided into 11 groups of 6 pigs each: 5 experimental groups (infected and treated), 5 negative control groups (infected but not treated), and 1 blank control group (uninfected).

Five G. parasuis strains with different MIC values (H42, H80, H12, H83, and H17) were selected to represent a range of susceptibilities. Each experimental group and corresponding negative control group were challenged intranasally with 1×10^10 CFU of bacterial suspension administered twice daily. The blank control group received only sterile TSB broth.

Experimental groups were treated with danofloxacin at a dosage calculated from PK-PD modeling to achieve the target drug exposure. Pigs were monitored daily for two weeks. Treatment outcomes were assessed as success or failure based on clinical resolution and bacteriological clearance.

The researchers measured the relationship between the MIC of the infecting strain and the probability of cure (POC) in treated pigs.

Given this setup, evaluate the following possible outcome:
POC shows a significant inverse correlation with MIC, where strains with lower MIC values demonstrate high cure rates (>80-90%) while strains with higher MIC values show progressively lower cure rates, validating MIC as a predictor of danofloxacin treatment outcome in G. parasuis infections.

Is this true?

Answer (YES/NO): YES